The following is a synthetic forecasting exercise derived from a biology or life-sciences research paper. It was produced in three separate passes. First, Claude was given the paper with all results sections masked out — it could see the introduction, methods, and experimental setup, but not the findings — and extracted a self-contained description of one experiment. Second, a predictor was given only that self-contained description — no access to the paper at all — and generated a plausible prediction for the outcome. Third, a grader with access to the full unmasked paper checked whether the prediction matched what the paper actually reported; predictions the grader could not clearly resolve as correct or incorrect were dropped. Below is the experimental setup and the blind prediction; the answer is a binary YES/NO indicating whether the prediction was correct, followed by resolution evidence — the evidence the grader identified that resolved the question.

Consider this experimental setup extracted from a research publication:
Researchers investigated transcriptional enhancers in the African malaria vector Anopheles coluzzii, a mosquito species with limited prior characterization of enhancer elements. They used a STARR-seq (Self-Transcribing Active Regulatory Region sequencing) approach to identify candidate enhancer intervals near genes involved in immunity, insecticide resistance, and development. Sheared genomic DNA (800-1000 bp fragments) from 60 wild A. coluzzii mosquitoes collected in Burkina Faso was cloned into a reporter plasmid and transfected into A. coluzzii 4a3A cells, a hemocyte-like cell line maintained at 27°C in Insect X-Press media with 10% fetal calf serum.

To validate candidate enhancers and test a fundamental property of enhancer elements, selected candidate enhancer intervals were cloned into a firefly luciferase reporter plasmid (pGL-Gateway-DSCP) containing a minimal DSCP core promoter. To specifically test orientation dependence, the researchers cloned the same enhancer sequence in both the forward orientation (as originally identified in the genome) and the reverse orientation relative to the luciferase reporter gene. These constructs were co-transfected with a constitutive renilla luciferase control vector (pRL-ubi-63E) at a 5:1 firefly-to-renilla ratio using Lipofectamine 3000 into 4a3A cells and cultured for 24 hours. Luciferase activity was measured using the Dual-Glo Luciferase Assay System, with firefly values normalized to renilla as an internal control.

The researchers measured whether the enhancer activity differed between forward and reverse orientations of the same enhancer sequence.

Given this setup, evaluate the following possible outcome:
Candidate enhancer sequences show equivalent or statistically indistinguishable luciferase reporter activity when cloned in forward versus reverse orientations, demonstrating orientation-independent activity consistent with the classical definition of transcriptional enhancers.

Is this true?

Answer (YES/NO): YES